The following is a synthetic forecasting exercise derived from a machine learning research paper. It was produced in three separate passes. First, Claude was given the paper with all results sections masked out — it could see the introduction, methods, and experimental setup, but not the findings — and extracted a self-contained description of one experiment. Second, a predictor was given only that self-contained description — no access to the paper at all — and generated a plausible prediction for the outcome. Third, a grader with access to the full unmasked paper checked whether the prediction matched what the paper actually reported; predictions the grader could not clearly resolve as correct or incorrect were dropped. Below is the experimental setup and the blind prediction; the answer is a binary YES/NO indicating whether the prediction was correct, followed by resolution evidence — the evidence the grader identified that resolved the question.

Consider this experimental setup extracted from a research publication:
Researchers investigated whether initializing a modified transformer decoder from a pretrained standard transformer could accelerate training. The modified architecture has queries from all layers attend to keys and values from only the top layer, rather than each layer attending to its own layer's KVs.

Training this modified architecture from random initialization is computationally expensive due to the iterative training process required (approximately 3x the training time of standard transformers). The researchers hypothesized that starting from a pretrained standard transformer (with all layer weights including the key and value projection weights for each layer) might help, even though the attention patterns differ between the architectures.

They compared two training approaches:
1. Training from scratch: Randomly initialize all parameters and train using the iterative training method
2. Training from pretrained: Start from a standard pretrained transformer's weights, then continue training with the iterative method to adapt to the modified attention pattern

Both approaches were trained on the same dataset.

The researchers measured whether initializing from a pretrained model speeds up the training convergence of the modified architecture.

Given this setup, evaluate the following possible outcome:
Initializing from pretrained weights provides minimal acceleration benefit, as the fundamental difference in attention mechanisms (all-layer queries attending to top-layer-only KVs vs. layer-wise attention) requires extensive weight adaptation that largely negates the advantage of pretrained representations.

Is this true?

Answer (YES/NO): NO